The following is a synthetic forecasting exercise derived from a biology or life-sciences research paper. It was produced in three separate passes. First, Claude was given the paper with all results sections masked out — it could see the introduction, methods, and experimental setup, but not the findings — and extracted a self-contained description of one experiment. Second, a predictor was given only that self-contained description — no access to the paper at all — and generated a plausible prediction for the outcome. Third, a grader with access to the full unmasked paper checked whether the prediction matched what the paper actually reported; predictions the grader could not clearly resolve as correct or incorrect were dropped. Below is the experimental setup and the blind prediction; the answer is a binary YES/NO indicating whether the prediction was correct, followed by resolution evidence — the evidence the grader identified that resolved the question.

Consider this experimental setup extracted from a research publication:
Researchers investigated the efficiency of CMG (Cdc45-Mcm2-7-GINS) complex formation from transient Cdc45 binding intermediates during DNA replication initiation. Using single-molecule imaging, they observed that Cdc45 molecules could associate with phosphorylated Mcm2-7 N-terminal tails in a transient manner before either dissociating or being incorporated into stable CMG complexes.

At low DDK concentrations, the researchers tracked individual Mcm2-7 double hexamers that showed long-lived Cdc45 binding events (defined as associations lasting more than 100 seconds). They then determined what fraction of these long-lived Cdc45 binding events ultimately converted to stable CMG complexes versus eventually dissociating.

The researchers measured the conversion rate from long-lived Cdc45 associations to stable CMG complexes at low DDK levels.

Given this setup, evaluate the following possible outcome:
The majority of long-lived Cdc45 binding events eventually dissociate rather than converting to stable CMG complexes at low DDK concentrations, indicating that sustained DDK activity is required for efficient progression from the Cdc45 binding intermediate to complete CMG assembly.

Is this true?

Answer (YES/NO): YES